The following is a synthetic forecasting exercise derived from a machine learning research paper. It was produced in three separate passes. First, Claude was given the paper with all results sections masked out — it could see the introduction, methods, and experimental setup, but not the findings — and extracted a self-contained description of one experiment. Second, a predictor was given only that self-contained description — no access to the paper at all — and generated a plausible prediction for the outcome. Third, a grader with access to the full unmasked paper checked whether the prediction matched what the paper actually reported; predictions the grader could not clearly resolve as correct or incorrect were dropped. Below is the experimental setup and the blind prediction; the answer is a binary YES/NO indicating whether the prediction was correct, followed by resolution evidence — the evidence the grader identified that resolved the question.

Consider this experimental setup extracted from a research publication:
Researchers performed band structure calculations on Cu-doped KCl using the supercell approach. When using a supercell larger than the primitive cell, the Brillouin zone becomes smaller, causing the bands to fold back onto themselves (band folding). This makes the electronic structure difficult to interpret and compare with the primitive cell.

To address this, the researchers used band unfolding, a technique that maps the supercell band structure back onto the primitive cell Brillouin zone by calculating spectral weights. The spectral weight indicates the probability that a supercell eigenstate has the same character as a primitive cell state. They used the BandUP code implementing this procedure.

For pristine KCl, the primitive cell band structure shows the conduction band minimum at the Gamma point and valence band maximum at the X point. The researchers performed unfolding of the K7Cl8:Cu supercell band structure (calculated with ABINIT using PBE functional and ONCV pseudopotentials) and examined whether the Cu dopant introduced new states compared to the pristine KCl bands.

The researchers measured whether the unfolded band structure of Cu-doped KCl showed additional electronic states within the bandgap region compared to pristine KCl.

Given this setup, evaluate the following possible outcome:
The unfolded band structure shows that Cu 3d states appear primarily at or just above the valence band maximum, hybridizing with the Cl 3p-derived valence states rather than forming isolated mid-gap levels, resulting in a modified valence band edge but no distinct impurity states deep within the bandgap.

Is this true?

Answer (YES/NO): NO